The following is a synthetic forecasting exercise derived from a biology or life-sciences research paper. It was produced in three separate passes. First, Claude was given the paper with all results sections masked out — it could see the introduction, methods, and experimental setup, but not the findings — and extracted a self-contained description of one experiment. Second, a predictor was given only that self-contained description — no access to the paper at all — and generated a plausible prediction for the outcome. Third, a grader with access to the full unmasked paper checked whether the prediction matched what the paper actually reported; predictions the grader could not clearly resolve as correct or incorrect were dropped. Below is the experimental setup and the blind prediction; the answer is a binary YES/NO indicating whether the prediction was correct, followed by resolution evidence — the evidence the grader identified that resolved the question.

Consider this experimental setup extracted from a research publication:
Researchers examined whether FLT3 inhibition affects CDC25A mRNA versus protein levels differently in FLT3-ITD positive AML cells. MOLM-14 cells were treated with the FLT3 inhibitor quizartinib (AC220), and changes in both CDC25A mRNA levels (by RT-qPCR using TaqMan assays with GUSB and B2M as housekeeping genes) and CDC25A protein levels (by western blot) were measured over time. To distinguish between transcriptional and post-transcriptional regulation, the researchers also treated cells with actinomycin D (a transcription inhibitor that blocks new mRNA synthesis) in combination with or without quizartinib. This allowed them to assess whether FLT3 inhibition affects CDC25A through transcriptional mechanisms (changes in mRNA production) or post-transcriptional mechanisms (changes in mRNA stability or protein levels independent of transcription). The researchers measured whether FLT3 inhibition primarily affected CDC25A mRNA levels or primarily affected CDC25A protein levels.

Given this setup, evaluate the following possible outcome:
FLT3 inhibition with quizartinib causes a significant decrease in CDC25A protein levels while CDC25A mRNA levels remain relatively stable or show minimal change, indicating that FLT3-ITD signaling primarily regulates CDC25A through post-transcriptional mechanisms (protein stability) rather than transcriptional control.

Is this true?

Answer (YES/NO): NO